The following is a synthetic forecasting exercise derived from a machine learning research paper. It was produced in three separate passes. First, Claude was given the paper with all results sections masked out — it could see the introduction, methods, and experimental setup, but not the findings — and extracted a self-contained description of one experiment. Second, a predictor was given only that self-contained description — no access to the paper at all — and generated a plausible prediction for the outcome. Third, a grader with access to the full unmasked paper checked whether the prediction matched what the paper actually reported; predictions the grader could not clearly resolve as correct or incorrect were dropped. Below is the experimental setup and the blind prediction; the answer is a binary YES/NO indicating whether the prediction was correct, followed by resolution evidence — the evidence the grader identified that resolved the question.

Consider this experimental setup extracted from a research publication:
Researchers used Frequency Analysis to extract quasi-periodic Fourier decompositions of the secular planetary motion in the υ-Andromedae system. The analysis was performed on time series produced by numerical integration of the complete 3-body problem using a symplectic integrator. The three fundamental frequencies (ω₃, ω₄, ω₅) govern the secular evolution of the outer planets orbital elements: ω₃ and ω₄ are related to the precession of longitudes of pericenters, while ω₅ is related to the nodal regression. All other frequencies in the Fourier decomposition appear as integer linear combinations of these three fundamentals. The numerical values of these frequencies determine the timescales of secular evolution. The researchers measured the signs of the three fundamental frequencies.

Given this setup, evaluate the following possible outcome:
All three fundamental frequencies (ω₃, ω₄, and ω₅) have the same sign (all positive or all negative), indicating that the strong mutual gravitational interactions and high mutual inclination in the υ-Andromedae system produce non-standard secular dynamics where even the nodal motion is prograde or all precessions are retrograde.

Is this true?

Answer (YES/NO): NO